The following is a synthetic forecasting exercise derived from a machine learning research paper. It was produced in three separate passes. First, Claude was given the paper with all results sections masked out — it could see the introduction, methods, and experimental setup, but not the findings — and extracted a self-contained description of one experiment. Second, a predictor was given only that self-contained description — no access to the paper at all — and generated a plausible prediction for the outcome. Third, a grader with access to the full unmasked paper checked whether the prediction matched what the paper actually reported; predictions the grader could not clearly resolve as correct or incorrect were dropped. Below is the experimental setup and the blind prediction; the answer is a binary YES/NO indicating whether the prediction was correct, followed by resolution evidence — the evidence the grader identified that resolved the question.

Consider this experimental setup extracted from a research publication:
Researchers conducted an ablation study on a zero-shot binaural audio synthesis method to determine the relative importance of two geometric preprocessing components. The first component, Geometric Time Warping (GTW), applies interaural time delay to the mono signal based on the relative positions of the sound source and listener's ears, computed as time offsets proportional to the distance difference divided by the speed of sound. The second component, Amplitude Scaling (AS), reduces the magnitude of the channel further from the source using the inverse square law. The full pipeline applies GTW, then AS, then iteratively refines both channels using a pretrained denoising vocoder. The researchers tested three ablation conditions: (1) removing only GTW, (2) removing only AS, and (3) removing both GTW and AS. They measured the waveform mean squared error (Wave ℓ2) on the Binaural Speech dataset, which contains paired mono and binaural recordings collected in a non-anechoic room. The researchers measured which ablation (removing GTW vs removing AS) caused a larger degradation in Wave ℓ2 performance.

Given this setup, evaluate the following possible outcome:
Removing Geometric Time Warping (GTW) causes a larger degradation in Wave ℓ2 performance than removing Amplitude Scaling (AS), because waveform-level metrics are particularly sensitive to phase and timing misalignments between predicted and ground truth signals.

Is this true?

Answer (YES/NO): NO